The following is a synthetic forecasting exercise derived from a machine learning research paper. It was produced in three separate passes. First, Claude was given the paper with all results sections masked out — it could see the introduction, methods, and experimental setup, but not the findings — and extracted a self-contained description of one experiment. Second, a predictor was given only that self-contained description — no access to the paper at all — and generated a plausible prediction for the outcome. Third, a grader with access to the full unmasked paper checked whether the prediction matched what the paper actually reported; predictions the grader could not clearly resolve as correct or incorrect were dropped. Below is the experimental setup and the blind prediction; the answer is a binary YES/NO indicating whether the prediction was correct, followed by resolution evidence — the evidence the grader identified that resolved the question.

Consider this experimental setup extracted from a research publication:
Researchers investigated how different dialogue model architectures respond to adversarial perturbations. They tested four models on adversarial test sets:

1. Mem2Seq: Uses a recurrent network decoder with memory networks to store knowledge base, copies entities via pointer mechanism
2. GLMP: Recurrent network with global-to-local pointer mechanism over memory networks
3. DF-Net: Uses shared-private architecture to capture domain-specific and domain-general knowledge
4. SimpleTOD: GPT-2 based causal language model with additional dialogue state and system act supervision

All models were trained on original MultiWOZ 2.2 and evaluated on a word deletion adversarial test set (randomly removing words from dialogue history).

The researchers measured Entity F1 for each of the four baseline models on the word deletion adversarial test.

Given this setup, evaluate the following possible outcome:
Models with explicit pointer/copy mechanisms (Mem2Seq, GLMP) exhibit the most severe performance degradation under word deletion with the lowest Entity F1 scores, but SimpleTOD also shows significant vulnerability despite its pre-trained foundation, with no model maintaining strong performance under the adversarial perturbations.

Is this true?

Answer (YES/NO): YES